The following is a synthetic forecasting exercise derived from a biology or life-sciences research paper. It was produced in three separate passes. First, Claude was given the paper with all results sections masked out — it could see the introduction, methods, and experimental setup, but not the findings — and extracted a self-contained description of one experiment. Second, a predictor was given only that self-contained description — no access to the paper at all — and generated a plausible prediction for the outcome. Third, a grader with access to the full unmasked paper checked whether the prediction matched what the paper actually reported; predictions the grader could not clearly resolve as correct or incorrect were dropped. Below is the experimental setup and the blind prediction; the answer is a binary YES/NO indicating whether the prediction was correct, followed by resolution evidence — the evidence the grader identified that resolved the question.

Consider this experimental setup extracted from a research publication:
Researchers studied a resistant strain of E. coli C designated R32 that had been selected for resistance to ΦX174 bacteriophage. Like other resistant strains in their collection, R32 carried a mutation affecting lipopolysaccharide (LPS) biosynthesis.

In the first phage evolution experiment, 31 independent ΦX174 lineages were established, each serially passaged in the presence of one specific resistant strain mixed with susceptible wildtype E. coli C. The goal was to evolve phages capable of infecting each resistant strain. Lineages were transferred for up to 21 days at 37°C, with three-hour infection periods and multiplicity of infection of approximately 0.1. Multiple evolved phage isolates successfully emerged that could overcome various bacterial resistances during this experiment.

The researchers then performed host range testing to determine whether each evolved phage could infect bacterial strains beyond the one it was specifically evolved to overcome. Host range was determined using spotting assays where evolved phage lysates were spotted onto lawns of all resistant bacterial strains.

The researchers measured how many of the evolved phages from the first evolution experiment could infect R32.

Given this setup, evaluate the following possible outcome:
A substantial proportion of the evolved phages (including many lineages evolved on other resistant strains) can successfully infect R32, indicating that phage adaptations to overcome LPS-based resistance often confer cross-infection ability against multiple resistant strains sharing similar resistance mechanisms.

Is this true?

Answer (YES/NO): NO